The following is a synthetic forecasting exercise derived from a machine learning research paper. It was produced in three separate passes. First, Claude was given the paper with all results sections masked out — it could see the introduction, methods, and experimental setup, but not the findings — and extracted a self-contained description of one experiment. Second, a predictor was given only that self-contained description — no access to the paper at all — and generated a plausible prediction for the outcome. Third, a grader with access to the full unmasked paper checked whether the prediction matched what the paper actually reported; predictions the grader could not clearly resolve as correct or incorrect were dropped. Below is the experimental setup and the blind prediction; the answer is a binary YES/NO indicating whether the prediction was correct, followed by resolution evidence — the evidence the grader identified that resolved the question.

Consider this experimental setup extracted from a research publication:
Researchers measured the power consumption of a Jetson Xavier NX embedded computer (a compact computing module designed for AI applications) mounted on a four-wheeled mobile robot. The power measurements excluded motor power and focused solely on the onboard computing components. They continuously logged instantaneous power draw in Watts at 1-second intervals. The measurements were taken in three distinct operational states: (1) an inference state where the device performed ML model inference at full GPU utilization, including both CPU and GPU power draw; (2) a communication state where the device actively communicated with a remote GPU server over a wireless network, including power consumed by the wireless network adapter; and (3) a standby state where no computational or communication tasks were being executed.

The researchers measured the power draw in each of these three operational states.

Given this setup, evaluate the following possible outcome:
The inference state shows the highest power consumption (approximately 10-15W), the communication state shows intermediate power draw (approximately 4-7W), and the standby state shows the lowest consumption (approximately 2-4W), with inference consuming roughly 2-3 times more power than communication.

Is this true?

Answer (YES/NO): NO